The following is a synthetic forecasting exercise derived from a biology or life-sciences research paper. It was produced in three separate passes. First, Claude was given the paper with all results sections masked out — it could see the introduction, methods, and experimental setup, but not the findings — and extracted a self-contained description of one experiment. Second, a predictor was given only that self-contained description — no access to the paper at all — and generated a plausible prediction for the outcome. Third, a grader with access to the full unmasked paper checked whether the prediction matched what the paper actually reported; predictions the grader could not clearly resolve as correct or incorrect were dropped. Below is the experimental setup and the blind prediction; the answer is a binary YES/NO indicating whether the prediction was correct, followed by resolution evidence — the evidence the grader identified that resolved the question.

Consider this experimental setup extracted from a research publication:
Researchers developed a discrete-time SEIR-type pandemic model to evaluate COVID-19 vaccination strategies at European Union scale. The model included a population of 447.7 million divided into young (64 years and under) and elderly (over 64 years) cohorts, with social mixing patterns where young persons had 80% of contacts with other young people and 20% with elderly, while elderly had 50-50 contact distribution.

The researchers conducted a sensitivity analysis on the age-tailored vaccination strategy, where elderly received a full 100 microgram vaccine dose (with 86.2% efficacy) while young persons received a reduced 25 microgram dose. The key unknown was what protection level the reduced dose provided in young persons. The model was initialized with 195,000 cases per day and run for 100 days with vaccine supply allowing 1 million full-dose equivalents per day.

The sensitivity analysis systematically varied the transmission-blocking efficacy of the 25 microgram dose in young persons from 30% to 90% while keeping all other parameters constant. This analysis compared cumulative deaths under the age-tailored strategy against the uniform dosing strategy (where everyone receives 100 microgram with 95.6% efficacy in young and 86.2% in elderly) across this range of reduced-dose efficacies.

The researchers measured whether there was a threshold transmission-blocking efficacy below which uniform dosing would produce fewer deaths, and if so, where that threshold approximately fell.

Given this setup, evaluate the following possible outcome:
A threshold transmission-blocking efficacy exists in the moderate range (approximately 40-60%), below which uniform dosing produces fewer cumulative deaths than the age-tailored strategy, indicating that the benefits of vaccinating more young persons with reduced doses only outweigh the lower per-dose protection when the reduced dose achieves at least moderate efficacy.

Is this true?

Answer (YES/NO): NO